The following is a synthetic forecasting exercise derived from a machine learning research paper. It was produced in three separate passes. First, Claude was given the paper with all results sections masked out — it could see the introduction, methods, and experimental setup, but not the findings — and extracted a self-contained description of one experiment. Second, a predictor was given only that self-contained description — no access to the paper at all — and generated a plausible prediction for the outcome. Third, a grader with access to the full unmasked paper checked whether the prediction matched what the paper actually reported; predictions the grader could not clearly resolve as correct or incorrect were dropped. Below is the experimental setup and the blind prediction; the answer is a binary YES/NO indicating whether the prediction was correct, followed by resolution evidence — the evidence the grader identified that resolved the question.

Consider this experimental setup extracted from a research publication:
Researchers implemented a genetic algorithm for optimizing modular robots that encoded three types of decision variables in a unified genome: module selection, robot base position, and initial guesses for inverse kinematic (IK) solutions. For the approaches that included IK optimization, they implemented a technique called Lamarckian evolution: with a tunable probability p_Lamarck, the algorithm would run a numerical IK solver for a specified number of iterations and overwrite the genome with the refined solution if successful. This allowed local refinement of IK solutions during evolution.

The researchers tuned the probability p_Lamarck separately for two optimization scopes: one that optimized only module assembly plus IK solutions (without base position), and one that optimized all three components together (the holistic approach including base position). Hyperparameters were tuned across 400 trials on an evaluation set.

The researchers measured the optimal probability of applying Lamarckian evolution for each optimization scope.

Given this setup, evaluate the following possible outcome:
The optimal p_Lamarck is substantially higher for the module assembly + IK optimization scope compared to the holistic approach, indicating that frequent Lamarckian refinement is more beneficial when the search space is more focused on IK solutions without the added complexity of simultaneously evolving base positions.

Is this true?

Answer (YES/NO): NO